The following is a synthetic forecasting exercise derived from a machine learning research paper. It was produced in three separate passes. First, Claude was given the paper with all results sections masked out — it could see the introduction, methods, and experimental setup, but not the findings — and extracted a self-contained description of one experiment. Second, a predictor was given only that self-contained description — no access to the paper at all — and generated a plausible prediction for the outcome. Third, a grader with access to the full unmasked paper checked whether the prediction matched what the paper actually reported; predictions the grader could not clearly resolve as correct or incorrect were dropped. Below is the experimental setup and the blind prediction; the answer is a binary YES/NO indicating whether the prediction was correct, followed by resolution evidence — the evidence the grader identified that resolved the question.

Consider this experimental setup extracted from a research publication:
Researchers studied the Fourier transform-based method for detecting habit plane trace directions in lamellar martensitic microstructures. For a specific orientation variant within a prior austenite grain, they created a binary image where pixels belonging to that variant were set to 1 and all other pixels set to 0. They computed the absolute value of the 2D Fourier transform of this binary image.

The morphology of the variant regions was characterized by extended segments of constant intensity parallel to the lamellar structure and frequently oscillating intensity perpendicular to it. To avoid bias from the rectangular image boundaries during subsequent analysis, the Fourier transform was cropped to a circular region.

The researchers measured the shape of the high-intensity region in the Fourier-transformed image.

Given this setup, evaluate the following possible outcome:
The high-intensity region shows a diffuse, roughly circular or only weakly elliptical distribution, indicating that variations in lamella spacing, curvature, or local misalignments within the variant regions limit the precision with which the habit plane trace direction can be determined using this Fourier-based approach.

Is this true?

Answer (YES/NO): NO